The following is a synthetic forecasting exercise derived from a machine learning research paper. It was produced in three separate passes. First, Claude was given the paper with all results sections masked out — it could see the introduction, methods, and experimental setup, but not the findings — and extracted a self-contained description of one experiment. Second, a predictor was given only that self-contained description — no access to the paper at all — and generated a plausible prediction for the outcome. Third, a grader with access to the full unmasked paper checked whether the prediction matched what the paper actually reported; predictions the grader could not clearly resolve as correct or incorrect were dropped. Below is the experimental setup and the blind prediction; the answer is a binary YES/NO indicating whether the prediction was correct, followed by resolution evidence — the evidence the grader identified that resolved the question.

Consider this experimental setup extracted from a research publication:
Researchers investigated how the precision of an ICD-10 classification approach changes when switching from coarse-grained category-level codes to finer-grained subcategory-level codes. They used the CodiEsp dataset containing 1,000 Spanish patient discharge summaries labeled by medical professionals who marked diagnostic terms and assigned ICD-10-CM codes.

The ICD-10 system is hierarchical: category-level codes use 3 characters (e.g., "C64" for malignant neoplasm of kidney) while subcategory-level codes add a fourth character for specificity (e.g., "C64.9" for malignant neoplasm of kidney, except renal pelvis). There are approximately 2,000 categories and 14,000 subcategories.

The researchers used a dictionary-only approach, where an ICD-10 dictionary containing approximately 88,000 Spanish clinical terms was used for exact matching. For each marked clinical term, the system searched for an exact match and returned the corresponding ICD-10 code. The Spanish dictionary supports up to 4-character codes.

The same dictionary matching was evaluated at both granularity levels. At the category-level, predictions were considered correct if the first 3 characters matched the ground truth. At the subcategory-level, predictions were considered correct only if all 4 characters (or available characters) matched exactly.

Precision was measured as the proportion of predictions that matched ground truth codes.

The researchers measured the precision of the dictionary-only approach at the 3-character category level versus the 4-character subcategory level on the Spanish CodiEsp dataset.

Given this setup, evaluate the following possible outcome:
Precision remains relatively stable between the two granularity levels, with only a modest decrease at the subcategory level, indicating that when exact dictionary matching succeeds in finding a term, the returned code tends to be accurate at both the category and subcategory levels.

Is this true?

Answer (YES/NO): YES